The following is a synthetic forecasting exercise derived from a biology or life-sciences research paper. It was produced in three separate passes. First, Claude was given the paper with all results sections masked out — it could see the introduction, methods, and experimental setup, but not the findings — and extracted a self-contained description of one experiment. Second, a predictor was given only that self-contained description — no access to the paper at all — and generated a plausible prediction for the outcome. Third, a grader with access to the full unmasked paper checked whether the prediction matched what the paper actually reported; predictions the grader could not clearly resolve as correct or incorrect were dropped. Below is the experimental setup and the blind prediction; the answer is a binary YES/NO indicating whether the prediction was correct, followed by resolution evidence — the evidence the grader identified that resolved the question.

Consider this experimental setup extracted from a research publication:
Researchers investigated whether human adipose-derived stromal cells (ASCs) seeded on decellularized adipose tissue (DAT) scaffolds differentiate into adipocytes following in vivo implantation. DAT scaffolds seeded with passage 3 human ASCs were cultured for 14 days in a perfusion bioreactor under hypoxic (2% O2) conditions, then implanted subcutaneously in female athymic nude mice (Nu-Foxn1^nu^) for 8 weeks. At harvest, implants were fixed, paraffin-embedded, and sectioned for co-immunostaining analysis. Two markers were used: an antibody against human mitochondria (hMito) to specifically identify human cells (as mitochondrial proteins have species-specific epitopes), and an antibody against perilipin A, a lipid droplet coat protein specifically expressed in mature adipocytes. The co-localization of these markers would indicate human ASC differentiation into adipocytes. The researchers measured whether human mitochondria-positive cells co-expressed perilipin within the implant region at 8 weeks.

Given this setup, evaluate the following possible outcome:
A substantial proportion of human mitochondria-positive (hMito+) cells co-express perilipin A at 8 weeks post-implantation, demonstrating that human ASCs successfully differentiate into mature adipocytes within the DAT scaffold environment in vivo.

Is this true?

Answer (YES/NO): NO